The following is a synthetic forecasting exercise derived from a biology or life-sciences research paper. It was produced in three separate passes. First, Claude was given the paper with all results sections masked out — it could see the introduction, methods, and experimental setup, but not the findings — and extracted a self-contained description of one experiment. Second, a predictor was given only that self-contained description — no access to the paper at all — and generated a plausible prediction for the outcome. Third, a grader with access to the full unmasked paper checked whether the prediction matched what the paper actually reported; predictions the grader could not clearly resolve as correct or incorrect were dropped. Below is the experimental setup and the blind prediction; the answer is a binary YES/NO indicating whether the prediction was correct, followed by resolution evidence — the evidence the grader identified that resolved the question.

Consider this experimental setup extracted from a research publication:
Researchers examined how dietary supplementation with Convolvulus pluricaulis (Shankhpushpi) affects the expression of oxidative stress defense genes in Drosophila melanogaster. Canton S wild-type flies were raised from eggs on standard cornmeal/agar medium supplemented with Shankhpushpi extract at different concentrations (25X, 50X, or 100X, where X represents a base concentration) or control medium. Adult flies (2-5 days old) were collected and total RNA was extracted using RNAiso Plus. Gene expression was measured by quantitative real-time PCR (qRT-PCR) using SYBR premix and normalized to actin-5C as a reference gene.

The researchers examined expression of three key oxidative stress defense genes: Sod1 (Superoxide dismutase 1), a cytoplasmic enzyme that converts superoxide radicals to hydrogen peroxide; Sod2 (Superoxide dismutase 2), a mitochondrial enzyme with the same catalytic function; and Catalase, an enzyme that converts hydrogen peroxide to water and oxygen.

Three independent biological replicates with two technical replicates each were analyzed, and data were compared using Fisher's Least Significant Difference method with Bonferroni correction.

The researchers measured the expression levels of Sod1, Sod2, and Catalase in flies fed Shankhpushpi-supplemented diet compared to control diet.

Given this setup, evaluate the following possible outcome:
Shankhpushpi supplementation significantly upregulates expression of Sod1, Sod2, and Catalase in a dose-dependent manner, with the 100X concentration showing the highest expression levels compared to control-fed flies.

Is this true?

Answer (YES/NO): NO